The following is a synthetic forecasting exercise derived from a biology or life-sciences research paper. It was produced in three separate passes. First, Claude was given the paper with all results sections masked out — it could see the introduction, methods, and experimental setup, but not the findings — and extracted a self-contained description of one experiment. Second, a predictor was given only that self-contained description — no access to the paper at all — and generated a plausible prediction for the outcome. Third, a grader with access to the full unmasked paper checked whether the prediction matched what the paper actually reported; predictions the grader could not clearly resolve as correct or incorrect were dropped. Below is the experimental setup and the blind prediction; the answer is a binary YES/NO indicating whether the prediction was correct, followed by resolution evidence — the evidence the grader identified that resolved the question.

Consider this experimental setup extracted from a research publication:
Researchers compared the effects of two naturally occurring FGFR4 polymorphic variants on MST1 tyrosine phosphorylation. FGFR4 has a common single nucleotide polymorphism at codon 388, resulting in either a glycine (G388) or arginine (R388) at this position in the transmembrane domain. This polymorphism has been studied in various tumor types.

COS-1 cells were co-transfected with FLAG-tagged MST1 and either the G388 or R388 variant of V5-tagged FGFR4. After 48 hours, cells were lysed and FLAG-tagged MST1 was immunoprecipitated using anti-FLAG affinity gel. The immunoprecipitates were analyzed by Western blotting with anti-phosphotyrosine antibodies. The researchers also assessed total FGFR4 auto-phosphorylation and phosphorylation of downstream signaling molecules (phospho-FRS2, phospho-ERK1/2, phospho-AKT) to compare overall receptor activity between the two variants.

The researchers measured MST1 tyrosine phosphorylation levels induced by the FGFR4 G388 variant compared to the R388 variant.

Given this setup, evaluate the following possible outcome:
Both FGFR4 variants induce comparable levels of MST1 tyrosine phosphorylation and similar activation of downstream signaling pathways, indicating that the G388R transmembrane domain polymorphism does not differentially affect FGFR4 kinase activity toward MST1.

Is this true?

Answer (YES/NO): YES